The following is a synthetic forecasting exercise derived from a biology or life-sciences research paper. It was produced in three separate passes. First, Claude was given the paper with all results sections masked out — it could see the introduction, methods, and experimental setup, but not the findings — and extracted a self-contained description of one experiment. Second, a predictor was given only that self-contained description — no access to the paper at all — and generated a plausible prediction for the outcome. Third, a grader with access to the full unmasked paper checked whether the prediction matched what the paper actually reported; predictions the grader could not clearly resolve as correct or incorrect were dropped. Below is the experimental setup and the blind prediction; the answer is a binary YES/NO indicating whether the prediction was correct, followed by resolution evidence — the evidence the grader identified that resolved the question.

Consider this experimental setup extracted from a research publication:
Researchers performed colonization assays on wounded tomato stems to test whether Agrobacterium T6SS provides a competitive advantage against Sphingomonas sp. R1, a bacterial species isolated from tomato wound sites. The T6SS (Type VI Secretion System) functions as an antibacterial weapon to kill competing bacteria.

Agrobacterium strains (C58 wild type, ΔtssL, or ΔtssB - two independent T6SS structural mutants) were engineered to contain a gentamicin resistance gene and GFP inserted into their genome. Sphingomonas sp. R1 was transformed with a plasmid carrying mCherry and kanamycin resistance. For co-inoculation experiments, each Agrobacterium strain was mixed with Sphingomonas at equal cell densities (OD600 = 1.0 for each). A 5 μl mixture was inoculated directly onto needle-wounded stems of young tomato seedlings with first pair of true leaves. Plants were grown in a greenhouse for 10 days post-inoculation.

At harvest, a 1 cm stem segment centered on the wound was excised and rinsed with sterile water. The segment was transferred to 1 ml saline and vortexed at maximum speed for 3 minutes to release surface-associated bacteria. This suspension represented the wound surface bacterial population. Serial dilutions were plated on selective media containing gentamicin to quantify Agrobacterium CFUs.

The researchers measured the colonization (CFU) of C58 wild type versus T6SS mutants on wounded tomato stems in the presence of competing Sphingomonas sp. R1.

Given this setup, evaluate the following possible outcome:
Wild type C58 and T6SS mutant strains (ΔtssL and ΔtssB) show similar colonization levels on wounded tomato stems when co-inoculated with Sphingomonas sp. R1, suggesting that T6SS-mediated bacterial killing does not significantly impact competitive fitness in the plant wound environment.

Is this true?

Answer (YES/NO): NO